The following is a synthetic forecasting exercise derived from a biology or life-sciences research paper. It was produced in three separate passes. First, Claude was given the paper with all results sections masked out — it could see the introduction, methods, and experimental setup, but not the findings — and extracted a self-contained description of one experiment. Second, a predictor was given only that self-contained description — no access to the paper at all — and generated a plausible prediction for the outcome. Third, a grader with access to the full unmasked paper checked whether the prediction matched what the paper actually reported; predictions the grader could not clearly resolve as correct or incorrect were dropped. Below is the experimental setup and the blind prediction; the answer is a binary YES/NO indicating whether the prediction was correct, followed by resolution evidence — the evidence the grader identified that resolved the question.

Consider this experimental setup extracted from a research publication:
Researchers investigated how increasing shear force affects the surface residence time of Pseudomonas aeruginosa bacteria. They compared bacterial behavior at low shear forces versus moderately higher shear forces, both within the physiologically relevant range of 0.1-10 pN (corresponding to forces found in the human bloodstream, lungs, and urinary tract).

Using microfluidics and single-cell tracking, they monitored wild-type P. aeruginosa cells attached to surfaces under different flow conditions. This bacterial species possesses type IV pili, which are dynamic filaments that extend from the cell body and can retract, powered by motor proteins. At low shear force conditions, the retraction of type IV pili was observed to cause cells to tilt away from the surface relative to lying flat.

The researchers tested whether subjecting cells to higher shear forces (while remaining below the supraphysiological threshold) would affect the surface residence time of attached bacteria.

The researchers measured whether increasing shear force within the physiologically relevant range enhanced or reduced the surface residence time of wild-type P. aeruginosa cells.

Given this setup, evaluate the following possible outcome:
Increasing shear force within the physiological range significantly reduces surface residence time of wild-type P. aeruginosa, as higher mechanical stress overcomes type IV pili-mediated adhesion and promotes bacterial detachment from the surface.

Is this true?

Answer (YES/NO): NO